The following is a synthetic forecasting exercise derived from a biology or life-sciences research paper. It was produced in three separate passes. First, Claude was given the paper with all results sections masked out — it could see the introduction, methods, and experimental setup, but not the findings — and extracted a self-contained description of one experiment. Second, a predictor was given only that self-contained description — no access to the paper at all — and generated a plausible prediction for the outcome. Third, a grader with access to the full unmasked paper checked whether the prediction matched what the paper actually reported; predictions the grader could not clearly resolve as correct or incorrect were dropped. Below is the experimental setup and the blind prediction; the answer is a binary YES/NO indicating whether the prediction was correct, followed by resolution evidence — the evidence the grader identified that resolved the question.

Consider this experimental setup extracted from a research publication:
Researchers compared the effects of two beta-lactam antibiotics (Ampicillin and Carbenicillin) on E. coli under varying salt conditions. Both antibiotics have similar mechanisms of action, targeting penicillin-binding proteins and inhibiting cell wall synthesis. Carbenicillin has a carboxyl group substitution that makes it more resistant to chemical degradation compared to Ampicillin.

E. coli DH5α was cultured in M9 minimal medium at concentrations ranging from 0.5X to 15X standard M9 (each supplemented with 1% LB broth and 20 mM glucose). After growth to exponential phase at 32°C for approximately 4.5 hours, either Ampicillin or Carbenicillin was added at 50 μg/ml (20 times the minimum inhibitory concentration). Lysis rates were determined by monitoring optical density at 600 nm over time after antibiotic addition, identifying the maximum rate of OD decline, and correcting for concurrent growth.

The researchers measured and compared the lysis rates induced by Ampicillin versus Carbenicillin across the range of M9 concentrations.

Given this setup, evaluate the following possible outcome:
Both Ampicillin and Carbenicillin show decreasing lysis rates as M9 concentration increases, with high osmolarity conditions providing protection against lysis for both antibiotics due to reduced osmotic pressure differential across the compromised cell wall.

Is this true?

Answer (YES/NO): NO